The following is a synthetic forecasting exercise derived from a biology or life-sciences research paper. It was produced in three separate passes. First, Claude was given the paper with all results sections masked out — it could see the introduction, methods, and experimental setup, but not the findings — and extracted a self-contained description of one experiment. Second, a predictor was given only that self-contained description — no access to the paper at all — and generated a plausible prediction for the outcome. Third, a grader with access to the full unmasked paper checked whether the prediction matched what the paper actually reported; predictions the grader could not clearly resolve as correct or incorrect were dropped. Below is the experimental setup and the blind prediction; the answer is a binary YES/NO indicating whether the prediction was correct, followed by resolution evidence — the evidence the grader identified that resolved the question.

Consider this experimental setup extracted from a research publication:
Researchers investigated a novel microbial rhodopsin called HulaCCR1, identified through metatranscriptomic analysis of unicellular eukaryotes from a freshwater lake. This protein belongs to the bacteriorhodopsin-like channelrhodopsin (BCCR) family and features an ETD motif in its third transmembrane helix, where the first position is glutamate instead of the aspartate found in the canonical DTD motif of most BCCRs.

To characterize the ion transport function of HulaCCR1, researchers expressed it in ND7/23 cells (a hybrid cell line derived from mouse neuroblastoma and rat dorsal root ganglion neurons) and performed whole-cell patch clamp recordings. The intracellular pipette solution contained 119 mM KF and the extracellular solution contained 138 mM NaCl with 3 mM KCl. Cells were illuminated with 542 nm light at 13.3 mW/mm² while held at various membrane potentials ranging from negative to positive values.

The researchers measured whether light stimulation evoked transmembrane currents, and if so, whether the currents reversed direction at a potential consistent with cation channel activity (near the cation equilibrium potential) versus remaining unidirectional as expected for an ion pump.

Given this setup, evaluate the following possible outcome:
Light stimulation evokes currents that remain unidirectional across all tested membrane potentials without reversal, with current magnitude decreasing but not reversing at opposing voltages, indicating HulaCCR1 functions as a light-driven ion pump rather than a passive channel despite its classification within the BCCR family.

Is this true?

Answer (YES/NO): NO